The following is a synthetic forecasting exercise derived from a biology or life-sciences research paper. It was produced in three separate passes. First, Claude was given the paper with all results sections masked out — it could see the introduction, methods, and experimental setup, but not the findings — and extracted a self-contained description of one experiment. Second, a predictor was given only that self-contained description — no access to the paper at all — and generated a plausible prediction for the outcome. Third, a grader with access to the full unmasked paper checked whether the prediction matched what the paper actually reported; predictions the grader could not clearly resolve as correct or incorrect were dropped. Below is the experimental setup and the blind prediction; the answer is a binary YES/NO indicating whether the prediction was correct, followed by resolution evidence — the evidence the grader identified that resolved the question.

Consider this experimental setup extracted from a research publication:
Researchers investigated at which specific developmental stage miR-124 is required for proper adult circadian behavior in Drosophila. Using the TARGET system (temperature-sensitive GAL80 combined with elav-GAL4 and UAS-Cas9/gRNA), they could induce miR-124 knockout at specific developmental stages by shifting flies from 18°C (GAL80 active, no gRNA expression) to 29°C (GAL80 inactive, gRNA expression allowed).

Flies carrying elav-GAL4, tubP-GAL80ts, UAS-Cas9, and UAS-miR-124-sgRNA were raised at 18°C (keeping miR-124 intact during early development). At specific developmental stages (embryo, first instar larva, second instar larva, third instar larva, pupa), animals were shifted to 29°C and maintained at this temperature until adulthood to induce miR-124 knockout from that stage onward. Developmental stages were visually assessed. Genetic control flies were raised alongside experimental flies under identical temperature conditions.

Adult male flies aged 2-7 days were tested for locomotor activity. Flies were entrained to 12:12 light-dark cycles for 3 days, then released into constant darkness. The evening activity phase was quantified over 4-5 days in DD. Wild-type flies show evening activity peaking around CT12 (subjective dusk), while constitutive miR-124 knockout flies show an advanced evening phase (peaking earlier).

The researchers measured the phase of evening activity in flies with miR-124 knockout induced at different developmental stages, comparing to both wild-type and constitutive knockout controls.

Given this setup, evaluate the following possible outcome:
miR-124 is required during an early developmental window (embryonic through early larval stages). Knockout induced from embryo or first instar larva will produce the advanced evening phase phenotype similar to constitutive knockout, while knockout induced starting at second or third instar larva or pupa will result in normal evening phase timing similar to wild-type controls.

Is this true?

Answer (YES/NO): NO